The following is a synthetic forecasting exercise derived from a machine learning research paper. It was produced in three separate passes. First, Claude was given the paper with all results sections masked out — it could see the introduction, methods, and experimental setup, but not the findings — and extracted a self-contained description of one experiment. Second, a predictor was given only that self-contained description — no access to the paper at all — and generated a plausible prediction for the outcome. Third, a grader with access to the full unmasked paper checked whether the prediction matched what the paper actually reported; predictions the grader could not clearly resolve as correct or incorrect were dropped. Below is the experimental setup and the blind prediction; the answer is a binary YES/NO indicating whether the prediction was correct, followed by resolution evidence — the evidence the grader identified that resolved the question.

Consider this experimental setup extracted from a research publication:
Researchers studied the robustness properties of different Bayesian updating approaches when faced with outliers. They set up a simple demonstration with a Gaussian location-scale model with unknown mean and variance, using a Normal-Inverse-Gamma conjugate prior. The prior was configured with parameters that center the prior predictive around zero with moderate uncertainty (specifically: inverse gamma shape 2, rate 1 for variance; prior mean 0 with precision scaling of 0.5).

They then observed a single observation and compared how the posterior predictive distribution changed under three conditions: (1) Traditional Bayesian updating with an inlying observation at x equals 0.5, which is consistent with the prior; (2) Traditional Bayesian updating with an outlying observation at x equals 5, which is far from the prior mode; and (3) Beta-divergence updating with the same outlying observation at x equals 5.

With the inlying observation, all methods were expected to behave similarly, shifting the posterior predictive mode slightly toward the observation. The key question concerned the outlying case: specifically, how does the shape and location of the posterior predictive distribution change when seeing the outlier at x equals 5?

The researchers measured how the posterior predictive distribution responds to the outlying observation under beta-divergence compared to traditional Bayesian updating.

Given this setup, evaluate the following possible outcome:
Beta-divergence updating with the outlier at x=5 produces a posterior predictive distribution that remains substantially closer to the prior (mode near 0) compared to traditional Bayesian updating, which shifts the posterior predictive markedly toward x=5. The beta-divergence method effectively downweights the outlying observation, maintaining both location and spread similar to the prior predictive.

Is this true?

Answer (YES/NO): NO